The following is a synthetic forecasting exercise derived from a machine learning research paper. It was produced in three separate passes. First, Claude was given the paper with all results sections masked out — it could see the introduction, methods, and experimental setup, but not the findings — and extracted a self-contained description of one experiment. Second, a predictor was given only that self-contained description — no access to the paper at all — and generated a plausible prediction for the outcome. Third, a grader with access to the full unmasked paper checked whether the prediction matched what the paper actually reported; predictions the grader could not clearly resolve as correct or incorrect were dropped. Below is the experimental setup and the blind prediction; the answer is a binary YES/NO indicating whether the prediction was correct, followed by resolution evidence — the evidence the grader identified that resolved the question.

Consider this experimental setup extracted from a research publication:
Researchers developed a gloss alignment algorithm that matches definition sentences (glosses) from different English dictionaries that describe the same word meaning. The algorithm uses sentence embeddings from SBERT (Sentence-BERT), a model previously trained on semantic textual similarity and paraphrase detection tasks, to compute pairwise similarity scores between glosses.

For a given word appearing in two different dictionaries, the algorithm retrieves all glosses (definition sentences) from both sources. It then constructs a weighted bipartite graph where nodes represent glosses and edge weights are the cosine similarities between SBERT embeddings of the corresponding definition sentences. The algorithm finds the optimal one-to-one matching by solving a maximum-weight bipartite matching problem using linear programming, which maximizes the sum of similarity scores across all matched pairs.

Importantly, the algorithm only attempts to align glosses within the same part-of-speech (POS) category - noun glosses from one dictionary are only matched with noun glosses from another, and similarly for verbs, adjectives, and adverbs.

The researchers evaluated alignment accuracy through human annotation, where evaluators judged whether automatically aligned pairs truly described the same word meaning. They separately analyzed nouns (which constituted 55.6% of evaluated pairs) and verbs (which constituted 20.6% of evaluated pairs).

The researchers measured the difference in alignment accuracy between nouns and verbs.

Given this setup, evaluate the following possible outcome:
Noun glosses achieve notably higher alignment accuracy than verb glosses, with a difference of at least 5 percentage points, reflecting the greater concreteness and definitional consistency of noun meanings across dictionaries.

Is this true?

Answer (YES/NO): YES